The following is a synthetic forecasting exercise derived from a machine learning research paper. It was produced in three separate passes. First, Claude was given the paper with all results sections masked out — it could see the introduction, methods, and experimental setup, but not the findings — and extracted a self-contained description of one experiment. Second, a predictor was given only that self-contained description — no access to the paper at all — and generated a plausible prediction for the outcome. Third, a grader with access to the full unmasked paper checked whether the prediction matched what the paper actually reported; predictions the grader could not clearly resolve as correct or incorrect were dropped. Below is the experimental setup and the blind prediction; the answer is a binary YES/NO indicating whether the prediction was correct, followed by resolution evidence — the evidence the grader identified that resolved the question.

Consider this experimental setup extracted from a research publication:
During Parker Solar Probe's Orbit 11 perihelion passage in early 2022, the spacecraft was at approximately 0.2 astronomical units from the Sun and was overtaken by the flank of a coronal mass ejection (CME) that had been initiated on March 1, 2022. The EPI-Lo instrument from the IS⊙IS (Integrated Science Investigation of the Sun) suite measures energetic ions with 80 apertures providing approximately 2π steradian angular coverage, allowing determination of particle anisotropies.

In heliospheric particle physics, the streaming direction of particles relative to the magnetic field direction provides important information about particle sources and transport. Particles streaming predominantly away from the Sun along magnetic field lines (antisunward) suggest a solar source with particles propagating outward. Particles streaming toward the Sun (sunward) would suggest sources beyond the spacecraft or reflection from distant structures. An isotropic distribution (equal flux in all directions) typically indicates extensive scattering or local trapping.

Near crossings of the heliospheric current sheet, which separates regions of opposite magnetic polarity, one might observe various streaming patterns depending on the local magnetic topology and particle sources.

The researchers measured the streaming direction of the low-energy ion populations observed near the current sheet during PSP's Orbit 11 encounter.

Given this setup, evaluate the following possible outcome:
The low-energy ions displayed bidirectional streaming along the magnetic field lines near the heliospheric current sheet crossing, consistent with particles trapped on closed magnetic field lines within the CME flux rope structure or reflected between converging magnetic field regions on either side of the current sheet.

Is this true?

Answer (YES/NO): NO